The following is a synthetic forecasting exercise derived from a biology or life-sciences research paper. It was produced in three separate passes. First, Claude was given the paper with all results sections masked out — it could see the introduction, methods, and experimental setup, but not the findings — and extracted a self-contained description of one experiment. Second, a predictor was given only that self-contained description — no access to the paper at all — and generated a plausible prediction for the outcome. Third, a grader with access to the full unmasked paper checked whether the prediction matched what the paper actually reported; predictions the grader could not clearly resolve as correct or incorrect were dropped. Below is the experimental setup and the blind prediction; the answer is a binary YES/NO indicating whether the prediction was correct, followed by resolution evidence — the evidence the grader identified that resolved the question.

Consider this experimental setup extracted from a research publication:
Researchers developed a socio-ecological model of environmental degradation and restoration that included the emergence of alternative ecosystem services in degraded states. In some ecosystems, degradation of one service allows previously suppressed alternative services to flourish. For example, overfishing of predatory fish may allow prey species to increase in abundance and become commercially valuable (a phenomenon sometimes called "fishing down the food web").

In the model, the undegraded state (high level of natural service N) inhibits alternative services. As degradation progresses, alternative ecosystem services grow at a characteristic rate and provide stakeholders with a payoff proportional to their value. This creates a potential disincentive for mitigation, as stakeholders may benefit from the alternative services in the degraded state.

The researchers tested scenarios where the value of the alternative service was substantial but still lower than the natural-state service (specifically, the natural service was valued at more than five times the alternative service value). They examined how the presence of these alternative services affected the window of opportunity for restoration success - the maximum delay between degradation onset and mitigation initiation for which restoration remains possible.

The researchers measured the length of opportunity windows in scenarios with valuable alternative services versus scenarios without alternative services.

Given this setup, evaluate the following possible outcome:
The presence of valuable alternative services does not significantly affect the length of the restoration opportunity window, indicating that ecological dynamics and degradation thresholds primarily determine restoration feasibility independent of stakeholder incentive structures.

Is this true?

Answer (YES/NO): NO